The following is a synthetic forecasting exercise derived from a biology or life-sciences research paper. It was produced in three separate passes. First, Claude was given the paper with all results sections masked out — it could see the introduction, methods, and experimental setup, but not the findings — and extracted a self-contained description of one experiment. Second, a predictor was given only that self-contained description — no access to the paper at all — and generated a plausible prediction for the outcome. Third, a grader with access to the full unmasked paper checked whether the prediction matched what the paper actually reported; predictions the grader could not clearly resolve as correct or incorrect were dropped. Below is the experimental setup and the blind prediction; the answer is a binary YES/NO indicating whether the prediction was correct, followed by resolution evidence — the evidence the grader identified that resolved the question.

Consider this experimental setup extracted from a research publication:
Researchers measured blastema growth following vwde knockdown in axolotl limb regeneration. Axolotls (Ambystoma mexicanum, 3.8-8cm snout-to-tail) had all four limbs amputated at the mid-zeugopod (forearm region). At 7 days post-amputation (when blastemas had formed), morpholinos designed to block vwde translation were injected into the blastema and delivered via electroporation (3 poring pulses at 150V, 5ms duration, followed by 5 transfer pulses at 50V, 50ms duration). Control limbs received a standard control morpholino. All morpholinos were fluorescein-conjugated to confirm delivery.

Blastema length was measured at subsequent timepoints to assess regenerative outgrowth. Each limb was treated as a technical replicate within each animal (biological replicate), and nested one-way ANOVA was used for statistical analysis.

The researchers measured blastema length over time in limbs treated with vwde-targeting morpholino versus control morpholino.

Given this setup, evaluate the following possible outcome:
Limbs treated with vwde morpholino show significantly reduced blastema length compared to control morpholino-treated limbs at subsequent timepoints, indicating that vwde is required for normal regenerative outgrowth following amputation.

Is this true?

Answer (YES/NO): YES